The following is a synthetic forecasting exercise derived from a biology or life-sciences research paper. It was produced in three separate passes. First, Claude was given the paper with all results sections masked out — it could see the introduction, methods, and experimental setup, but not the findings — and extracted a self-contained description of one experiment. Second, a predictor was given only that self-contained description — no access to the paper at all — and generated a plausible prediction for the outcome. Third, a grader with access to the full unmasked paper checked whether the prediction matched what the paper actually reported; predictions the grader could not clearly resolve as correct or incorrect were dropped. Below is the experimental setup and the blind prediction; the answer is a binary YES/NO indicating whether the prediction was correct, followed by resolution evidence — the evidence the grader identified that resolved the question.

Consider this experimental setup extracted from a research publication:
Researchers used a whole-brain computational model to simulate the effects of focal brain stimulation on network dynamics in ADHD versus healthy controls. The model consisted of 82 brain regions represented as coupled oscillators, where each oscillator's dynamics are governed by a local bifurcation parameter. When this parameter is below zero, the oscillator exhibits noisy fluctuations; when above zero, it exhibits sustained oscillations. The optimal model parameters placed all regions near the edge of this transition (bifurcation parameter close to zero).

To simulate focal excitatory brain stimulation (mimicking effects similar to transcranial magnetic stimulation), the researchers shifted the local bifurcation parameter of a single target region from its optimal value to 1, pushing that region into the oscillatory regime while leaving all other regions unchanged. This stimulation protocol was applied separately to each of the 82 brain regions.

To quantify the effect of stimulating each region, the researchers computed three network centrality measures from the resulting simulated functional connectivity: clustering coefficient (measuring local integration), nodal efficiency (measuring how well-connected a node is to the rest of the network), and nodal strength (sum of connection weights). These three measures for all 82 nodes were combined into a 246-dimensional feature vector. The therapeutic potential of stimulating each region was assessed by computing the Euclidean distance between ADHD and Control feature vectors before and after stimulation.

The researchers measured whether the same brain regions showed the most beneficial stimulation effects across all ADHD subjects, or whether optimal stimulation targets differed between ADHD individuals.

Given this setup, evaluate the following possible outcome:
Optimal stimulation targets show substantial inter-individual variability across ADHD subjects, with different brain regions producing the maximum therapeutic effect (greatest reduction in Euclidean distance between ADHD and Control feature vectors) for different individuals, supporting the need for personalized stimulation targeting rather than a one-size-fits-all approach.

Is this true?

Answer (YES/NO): NO